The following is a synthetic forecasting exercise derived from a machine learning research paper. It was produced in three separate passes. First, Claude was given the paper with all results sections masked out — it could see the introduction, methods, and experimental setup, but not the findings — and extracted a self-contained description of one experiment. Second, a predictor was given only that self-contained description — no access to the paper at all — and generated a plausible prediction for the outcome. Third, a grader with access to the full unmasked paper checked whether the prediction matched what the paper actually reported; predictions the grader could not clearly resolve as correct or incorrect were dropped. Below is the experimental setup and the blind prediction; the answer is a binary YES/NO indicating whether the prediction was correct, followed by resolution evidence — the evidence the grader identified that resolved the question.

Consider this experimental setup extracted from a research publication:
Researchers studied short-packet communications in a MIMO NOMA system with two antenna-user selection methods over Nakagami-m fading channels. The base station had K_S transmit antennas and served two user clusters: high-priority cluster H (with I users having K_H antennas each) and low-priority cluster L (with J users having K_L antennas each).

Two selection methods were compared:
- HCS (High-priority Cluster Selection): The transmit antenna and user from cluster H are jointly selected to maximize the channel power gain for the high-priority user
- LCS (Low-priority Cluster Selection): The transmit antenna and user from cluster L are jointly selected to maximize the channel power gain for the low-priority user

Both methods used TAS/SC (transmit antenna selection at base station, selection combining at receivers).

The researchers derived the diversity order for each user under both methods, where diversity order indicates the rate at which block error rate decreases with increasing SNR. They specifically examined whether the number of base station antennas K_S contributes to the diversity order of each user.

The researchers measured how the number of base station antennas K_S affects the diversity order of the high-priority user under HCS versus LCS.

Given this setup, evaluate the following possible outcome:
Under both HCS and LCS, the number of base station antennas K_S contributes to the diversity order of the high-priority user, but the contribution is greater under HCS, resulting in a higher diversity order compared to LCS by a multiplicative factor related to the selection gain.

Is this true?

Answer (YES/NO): NO